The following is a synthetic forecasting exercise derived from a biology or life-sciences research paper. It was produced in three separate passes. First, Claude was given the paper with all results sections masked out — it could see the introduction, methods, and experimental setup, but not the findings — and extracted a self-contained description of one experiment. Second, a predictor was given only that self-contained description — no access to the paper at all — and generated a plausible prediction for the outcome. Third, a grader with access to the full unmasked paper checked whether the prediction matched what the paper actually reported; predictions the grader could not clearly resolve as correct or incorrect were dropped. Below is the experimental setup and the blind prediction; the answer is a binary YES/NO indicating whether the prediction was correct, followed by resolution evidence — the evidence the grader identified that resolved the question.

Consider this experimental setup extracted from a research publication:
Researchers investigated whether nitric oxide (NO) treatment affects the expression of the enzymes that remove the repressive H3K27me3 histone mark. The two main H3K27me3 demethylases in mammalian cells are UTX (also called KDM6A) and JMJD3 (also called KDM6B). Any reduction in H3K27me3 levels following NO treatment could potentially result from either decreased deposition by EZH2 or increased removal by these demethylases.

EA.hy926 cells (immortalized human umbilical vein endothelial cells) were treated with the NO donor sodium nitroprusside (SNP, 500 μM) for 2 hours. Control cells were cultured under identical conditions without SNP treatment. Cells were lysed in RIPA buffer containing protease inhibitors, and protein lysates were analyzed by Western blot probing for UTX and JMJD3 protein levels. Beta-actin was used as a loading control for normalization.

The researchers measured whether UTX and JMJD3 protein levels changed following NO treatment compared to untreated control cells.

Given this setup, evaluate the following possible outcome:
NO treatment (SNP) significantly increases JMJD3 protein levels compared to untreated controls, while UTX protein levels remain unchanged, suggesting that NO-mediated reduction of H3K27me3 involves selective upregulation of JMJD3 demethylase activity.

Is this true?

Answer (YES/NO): NO